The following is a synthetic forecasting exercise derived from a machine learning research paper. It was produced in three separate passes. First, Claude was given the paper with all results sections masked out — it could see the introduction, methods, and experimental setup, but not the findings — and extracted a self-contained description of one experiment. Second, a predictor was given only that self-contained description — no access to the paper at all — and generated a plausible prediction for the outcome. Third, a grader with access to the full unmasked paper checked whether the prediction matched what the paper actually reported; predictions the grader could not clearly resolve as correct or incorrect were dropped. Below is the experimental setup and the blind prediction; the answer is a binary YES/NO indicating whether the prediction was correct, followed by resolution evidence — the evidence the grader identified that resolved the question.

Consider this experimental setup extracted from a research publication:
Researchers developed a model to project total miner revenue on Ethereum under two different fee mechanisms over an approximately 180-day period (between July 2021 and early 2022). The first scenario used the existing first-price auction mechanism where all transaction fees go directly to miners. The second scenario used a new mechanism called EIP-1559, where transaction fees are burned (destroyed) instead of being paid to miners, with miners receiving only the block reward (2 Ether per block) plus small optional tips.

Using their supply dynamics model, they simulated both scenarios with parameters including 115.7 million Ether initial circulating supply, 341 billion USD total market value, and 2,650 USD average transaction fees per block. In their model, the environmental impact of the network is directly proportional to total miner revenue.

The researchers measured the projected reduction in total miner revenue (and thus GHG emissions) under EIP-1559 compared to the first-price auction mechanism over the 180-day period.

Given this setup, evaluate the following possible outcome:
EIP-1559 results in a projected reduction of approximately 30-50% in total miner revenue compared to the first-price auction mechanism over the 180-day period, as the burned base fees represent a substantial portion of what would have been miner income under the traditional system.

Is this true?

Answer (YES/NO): YES